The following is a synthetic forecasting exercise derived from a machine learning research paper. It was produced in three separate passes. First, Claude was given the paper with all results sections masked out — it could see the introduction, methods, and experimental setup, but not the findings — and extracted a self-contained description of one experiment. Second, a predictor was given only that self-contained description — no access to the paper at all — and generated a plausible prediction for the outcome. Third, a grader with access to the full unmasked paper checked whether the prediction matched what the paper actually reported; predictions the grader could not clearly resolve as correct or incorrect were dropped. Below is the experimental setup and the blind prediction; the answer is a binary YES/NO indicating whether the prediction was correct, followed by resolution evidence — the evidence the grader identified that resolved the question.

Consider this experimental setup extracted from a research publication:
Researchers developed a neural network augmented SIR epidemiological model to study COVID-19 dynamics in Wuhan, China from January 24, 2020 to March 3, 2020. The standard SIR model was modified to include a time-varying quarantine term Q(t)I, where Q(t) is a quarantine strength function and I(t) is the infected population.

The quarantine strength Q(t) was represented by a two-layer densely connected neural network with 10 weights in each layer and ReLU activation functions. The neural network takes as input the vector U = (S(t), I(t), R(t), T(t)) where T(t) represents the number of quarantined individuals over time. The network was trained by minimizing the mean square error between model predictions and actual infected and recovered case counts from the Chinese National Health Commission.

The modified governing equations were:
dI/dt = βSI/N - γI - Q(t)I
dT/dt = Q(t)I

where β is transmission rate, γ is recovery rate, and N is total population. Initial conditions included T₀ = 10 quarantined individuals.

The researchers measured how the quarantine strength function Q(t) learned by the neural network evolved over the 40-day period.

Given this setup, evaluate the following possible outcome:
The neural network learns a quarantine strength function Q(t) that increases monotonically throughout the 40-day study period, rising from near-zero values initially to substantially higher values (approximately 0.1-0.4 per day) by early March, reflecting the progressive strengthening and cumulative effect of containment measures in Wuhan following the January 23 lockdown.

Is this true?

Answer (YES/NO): NO